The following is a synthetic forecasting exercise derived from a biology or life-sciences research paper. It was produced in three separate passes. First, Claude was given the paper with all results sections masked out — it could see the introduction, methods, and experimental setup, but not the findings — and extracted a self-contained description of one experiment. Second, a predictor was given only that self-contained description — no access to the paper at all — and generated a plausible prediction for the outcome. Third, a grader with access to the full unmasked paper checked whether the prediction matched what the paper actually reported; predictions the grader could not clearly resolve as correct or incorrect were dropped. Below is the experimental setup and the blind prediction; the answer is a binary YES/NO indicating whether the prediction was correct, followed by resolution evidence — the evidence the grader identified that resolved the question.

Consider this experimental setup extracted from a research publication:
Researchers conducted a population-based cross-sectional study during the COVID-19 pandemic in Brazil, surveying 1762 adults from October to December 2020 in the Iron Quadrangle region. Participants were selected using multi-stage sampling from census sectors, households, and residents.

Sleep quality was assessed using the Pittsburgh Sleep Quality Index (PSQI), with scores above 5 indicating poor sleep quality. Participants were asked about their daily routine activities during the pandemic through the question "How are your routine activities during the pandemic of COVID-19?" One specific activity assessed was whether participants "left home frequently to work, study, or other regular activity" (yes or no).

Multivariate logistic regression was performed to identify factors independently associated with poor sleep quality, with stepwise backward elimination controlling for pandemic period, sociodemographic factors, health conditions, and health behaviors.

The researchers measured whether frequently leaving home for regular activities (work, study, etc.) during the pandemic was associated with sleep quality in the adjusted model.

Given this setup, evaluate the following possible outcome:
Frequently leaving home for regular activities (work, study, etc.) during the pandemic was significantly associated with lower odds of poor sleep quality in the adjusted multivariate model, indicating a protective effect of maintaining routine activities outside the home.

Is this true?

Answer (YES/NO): NO